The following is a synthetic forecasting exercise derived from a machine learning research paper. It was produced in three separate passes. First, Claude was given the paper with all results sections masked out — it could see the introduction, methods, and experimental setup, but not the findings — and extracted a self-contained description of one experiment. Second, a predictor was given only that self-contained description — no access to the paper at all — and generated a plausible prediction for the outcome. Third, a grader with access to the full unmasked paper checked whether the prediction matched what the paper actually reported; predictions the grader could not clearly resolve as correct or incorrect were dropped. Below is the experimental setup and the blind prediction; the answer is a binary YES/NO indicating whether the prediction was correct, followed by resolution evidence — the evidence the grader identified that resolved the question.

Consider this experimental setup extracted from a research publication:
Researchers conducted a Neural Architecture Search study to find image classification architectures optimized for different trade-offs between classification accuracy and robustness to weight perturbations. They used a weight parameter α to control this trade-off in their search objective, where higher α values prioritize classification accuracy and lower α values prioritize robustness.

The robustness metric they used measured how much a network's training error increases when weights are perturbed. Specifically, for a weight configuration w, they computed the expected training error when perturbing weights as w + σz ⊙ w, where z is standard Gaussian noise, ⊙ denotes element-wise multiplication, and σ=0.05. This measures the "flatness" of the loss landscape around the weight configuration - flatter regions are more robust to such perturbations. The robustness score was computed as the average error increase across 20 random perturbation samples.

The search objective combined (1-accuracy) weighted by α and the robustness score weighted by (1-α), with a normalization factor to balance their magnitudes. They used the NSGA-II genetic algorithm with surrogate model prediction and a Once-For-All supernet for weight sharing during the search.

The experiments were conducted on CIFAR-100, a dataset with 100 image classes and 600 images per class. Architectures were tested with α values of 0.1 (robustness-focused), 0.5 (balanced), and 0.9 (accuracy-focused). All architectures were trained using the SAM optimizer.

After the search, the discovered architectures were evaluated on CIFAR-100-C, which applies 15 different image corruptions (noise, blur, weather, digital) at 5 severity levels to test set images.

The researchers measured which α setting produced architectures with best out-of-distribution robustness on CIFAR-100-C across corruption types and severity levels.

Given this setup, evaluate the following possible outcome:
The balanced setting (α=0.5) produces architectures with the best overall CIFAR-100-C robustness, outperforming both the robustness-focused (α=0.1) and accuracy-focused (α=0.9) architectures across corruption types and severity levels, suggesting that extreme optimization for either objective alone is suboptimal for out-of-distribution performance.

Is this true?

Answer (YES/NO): YES